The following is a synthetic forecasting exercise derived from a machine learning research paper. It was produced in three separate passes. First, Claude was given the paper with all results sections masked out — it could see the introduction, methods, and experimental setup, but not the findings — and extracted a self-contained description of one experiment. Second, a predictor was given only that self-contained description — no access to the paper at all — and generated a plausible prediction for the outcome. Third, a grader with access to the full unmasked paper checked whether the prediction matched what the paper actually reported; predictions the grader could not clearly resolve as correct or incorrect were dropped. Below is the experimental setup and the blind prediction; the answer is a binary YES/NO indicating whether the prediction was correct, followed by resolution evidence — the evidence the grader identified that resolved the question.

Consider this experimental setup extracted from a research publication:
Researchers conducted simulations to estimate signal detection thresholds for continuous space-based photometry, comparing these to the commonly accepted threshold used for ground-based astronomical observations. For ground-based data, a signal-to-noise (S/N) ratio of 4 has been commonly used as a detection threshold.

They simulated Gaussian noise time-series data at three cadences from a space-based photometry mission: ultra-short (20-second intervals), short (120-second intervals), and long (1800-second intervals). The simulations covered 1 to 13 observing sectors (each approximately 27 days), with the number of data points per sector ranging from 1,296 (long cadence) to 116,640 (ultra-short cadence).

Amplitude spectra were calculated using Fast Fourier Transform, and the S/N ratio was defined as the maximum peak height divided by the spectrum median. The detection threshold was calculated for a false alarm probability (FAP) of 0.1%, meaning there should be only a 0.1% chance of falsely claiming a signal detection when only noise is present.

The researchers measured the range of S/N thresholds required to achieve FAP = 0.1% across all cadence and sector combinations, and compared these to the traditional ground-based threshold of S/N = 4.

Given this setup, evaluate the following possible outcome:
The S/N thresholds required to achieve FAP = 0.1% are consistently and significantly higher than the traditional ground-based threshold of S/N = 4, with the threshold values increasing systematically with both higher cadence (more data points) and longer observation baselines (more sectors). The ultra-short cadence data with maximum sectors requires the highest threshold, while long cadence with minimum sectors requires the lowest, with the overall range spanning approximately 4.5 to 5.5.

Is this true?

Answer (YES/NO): NO